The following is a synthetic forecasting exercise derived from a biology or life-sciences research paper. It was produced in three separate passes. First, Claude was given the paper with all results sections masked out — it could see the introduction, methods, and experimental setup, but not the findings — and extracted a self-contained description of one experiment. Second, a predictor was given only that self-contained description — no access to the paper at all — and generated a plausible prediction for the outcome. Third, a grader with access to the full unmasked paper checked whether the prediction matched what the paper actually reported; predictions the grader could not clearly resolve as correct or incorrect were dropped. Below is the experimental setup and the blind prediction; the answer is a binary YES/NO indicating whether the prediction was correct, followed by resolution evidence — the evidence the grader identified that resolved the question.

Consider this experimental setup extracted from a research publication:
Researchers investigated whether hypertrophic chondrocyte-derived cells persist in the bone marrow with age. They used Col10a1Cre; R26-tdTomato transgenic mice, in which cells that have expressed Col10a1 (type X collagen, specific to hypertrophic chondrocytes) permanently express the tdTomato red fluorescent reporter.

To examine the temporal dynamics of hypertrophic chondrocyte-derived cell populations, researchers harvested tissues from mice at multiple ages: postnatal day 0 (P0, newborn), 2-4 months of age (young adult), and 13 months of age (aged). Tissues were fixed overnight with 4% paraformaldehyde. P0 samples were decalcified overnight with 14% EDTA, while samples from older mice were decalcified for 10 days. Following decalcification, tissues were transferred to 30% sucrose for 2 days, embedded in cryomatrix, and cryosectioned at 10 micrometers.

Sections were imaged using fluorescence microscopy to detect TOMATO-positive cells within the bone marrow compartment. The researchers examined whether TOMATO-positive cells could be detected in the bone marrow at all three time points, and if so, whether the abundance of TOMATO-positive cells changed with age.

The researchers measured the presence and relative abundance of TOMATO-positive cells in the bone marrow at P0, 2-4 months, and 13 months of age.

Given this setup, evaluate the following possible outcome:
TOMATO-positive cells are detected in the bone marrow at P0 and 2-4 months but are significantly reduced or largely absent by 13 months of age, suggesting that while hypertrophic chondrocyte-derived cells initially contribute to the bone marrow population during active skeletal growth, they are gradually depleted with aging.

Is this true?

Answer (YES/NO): NO